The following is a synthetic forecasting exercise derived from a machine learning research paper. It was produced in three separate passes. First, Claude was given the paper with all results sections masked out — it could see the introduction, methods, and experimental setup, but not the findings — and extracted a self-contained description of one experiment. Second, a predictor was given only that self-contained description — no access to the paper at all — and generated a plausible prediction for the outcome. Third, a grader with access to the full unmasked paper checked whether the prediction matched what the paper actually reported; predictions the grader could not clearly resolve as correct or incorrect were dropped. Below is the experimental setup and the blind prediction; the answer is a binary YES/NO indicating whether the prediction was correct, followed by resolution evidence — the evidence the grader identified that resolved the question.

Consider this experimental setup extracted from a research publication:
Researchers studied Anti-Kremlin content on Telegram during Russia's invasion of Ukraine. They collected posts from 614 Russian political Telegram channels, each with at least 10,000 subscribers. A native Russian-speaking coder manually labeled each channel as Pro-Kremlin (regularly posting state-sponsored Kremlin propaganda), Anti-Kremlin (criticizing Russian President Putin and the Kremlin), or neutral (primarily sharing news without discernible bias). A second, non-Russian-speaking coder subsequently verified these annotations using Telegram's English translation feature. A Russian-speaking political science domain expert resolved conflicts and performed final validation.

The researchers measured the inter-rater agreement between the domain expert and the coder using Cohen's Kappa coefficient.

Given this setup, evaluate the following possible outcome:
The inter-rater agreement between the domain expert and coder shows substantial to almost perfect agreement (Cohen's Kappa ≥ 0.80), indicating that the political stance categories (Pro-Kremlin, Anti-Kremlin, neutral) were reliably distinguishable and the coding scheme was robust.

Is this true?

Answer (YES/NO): YES